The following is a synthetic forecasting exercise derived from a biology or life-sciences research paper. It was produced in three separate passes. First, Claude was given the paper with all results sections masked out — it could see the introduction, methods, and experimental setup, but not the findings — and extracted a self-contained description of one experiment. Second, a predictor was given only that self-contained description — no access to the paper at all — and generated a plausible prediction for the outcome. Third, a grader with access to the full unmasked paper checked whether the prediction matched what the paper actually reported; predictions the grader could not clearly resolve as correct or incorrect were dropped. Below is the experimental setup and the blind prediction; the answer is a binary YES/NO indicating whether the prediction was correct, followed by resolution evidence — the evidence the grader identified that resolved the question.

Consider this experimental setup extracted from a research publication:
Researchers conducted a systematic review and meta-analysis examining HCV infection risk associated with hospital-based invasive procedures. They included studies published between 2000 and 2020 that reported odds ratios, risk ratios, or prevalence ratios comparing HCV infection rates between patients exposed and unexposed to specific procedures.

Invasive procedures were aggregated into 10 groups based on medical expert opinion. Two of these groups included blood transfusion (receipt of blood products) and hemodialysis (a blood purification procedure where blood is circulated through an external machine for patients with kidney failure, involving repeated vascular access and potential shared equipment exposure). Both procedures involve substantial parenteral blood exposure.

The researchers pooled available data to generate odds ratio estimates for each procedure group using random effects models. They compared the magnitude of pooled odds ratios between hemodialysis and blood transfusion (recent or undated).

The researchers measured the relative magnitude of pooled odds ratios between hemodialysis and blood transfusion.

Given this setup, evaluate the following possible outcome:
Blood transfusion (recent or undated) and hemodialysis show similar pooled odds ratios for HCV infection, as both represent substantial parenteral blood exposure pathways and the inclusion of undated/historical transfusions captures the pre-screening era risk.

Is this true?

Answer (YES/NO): YES